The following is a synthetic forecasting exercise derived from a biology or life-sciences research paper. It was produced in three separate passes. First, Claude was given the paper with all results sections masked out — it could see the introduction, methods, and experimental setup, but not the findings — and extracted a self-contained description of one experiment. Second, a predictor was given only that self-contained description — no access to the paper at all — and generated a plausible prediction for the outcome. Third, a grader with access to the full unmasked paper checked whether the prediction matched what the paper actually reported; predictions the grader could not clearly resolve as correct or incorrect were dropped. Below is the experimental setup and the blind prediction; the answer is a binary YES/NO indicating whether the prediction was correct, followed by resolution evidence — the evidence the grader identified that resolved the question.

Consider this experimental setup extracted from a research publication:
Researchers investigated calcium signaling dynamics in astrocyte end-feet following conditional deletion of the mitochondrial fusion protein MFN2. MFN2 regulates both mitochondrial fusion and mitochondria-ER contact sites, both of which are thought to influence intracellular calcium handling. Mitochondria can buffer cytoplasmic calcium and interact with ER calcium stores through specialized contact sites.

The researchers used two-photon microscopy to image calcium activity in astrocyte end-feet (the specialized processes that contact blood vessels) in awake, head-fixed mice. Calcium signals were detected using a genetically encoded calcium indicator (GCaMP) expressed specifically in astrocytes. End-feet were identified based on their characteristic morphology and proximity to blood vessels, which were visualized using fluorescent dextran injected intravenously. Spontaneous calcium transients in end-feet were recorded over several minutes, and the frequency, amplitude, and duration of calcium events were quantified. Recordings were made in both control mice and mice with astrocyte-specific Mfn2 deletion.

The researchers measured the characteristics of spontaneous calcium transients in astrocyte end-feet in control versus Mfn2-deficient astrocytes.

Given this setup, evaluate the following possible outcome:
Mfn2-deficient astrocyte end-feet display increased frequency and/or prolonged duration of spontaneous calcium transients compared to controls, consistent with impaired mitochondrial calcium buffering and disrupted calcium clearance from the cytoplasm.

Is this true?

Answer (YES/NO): YES